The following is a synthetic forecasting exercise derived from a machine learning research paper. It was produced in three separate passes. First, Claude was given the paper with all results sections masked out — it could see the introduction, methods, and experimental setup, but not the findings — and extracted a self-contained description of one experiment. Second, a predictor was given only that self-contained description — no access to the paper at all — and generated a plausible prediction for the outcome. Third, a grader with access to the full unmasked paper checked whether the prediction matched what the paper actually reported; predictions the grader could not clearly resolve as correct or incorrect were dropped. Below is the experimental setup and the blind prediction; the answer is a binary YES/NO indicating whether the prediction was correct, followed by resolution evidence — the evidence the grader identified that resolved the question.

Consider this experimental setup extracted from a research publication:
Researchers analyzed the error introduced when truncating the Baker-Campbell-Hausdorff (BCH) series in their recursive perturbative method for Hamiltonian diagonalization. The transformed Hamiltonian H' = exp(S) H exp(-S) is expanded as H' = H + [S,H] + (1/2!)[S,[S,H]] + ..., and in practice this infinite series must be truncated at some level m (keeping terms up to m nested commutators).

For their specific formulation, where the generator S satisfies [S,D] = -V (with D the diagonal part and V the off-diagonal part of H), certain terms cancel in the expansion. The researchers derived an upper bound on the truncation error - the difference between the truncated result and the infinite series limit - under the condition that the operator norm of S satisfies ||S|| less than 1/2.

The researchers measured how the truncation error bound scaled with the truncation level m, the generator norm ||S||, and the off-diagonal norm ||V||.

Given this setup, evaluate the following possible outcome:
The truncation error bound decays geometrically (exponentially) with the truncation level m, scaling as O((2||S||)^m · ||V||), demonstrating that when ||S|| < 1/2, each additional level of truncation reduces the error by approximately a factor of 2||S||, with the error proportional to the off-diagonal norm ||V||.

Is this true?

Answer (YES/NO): NO